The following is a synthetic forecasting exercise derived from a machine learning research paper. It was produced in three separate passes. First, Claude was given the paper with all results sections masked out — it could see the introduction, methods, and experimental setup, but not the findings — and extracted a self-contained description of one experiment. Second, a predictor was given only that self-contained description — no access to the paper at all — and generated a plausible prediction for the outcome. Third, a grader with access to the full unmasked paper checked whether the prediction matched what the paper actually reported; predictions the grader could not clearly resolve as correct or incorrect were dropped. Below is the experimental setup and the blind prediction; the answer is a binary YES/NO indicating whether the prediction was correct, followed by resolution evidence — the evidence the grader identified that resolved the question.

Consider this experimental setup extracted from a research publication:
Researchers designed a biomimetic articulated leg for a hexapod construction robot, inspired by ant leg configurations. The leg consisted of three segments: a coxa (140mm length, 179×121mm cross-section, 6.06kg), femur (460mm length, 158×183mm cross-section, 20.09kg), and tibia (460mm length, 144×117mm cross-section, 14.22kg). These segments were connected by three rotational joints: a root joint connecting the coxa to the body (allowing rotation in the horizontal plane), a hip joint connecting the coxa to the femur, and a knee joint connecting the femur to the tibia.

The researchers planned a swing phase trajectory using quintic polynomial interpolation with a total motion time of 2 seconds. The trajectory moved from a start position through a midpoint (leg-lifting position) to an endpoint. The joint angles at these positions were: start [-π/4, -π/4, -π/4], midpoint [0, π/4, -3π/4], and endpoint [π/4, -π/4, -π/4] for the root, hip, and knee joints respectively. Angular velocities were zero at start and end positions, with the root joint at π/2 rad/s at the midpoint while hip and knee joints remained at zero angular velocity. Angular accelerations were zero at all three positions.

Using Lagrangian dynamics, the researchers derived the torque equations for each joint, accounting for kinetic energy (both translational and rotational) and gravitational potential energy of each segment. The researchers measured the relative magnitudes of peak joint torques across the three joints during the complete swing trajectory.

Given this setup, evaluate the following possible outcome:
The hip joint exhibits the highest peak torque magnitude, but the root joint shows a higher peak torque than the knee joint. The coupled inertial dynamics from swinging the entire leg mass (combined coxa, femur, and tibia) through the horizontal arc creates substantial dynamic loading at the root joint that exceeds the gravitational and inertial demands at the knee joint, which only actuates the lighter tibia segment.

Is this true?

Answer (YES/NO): YES